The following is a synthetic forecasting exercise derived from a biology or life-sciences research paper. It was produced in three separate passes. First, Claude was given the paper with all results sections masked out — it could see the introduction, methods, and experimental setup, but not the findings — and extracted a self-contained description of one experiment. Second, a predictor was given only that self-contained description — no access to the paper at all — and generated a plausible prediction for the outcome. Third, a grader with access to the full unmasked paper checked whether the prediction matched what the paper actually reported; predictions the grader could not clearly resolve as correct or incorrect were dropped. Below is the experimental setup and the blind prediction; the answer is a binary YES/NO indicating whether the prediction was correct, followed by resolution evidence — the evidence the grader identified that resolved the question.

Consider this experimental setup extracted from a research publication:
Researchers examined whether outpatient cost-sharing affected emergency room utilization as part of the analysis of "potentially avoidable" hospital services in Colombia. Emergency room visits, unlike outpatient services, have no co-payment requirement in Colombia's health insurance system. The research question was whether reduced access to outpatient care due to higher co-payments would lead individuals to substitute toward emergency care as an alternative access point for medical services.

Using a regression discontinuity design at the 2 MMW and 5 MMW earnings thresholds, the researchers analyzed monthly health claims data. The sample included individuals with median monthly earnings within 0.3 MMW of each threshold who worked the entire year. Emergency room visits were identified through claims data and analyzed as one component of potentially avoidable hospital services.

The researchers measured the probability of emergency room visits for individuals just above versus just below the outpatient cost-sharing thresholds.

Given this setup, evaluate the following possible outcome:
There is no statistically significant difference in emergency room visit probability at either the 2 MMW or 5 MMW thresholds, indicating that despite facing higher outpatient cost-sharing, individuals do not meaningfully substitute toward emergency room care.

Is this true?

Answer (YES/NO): NO